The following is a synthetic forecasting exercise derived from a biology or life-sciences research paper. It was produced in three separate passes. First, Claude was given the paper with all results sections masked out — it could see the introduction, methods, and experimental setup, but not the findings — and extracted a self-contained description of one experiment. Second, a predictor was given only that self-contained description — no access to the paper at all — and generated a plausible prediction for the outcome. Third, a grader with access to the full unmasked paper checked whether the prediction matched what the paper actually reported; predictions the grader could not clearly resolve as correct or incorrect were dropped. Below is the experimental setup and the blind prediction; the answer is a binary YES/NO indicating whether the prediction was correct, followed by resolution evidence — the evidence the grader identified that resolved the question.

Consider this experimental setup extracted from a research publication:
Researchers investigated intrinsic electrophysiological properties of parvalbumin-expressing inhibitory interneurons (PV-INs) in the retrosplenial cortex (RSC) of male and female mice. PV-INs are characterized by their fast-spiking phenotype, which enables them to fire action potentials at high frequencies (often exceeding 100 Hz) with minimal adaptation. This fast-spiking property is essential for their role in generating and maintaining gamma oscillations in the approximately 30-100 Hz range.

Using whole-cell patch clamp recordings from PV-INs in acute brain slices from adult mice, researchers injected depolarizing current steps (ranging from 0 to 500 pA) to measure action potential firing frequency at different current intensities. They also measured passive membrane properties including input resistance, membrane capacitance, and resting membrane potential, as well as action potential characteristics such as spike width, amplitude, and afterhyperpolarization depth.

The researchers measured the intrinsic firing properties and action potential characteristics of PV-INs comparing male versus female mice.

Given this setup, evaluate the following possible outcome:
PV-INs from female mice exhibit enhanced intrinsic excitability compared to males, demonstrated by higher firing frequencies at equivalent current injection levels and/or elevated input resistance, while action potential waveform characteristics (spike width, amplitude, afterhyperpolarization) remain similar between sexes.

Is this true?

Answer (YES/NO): NO